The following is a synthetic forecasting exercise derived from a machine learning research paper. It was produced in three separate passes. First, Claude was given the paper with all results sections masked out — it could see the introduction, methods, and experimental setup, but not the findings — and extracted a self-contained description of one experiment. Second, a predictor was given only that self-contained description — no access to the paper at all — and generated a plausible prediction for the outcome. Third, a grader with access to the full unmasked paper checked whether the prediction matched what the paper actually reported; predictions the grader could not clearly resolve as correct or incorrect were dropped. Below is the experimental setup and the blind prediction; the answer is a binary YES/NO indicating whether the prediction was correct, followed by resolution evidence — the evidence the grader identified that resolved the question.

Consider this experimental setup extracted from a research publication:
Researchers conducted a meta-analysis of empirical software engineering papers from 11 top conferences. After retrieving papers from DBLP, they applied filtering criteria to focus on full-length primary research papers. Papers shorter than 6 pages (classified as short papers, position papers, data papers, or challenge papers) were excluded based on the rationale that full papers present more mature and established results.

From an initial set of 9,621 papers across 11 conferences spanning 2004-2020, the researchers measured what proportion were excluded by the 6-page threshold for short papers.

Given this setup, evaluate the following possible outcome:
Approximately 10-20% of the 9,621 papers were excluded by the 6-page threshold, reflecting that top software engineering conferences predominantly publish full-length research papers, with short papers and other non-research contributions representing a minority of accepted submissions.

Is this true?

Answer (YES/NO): NO